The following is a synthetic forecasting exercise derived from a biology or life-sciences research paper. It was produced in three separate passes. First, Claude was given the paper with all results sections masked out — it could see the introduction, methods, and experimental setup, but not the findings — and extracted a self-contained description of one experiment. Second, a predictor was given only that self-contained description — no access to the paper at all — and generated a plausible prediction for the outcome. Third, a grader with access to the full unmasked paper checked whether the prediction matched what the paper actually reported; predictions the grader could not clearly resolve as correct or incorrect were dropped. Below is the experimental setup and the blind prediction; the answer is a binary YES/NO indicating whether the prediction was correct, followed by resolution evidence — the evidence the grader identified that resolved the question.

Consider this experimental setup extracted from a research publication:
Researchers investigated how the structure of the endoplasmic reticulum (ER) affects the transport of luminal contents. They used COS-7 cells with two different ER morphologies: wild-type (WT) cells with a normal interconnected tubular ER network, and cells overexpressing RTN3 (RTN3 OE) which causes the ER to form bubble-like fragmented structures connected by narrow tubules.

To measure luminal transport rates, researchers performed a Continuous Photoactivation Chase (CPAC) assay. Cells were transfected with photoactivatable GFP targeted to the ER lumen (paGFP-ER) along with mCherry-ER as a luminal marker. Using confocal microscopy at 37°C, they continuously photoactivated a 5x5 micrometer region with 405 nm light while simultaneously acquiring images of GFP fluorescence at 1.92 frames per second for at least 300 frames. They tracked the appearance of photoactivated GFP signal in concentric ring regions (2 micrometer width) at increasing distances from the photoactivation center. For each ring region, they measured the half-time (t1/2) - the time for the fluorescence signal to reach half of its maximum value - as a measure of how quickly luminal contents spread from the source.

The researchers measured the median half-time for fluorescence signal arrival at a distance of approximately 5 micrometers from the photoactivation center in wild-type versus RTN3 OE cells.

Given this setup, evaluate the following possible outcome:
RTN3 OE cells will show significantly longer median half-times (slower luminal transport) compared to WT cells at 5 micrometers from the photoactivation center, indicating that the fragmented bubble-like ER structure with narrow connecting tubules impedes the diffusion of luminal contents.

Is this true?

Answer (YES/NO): YES